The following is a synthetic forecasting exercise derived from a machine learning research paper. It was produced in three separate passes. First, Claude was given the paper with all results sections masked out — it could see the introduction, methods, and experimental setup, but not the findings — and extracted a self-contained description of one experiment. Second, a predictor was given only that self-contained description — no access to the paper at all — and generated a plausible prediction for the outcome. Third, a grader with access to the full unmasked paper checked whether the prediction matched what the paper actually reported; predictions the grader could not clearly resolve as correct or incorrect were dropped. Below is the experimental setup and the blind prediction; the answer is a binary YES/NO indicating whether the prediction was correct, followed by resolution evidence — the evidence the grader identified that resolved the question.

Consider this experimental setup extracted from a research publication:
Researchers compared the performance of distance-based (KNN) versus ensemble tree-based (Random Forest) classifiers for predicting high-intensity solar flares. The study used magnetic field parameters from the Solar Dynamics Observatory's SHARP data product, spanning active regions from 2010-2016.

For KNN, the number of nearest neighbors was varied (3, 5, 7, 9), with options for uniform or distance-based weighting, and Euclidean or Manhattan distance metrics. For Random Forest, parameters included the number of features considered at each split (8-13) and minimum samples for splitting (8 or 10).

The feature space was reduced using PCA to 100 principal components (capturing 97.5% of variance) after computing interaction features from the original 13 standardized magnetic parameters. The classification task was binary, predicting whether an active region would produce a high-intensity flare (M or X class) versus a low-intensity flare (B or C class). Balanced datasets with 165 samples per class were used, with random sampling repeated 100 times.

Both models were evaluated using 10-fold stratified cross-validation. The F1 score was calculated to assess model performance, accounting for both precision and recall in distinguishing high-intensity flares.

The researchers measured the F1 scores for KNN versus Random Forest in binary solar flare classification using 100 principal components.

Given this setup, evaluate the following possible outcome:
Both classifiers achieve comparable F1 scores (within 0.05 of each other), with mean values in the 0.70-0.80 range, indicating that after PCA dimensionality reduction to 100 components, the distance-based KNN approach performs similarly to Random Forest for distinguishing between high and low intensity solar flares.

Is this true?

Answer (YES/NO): NO